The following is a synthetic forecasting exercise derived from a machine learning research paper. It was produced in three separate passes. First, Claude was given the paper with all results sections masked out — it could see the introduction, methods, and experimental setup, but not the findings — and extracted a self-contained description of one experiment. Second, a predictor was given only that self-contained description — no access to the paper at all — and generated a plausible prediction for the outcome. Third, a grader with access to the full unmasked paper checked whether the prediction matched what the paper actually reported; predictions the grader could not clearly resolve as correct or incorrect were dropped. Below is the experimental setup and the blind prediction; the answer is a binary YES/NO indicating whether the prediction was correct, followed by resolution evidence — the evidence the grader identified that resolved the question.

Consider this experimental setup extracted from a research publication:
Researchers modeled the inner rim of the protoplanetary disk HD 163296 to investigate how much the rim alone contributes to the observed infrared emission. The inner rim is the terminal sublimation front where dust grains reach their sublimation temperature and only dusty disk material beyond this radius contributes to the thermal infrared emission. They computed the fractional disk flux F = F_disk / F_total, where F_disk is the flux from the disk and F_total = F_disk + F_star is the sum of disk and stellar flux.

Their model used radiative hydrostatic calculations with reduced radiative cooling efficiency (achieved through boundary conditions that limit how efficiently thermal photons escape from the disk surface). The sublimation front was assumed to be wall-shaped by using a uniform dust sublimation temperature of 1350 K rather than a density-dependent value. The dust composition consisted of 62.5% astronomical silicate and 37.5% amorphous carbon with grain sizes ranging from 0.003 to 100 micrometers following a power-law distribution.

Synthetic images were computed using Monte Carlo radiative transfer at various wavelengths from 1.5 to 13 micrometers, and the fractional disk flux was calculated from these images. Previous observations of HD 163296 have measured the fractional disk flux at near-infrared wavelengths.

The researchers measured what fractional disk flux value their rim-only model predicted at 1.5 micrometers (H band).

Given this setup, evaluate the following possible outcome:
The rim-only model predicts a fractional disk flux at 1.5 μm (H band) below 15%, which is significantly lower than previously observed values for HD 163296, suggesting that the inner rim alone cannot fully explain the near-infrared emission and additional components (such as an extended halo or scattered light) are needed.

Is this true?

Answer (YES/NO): NO